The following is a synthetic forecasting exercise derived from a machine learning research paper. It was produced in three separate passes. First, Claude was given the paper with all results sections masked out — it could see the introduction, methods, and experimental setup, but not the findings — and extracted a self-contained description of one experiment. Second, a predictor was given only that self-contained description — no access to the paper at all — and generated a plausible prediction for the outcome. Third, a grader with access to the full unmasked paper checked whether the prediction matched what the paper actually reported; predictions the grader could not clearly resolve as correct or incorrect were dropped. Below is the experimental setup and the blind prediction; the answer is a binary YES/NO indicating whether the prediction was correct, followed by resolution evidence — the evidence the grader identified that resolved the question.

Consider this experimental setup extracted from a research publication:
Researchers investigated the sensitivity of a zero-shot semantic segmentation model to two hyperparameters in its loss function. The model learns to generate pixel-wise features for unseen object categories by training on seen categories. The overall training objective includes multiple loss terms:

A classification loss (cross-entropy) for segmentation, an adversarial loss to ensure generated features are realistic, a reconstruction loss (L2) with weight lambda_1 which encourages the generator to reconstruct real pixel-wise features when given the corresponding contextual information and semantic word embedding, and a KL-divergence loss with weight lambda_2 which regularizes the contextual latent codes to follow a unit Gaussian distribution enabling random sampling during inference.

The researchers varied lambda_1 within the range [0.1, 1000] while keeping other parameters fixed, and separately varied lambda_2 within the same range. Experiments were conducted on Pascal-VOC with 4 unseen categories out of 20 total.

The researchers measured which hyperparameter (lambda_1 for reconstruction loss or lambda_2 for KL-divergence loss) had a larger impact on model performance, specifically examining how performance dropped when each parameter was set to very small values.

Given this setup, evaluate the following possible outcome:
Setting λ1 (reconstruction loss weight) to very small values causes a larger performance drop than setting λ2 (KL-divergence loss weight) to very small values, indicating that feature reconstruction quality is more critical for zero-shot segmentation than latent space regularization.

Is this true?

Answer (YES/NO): YES